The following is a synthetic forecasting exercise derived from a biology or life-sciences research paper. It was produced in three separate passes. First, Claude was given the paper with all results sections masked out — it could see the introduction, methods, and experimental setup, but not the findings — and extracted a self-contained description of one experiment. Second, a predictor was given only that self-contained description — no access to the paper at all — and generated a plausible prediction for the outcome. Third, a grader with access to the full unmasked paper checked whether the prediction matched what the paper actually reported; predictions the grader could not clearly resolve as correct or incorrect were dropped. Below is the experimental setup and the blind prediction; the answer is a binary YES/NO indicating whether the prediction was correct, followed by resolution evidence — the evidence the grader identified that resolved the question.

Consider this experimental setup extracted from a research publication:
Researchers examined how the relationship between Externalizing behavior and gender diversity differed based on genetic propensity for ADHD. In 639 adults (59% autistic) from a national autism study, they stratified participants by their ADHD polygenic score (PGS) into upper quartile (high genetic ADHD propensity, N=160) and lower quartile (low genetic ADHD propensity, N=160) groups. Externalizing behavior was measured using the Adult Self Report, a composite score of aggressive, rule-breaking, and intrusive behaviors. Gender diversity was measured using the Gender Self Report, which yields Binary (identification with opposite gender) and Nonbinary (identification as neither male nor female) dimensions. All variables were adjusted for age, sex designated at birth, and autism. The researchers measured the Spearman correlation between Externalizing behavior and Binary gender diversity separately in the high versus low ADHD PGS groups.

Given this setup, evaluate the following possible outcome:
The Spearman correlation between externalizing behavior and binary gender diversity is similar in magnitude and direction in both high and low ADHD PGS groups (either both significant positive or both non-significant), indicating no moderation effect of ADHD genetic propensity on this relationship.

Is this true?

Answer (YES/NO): YES